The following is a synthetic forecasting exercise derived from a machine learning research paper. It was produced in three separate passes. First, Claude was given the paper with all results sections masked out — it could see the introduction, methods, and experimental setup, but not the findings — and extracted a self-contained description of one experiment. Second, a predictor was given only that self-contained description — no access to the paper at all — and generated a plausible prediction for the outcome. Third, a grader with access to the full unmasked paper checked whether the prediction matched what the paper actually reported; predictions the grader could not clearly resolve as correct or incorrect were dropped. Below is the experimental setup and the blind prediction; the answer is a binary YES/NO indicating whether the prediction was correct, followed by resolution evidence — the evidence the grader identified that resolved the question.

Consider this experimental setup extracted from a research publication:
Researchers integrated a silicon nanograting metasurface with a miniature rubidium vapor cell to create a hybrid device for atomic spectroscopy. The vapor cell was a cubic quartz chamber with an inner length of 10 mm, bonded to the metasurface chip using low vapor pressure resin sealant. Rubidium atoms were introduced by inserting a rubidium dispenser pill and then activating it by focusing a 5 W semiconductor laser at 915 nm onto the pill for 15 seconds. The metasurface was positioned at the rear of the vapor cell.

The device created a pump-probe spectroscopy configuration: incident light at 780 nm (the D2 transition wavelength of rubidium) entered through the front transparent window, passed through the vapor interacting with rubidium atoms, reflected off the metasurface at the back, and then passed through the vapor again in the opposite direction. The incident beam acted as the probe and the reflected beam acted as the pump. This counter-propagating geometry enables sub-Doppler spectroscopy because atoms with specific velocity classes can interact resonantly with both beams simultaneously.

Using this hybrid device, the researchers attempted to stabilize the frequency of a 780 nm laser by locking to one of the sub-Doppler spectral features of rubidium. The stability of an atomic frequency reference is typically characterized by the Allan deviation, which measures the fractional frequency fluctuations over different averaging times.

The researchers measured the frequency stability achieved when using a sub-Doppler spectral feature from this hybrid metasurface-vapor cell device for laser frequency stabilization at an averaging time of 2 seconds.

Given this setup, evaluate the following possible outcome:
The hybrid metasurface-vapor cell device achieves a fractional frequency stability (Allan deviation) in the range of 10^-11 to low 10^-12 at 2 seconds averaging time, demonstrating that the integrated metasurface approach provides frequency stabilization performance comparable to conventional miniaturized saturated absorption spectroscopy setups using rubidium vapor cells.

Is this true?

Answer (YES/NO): NO